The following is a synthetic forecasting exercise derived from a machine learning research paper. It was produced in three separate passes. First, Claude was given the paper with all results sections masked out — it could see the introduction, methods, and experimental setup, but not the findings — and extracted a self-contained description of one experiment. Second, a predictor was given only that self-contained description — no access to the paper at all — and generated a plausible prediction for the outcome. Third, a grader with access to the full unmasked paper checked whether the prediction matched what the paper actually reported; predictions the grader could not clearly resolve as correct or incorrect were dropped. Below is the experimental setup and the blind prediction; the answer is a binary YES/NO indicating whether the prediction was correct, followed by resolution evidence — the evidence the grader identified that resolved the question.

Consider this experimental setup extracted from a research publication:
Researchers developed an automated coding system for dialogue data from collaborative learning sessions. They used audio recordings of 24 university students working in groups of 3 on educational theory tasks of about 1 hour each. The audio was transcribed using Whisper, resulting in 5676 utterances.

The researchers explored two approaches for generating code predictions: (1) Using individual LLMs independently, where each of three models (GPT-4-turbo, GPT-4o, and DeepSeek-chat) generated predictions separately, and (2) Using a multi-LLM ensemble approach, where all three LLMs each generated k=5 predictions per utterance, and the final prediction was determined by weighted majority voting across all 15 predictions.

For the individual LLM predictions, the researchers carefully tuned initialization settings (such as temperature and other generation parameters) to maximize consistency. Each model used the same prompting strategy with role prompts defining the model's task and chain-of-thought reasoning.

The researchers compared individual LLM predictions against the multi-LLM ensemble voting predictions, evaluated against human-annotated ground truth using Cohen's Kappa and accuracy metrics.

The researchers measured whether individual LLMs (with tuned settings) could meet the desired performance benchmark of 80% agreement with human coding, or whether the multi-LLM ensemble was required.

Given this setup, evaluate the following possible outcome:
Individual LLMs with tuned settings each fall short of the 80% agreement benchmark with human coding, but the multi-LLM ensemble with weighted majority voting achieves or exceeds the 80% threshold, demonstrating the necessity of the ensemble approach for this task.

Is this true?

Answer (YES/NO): NO